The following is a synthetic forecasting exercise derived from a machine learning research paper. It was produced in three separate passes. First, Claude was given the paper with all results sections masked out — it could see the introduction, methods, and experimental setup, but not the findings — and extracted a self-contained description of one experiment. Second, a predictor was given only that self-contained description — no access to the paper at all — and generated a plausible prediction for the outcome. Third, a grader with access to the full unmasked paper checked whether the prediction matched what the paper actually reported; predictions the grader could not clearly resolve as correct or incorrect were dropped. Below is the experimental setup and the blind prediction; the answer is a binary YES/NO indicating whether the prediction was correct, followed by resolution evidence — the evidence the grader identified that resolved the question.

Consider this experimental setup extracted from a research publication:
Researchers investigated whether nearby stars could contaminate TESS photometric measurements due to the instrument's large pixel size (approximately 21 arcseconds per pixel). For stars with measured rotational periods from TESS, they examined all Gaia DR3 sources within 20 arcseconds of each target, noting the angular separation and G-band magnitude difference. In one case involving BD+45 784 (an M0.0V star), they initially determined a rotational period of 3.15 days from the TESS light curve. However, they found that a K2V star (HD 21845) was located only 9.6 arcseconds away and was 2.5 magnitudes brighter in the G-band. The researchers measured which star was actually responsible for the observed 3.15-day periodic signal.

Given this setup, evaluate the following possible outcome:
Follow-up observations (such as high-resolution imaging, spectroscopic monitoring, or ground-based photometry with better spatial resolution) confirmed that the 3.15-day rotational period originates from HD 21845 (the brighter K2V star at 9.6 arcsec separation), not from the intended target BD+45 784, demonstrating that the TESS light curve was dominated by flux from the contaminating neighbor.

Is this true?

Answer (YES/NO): NO